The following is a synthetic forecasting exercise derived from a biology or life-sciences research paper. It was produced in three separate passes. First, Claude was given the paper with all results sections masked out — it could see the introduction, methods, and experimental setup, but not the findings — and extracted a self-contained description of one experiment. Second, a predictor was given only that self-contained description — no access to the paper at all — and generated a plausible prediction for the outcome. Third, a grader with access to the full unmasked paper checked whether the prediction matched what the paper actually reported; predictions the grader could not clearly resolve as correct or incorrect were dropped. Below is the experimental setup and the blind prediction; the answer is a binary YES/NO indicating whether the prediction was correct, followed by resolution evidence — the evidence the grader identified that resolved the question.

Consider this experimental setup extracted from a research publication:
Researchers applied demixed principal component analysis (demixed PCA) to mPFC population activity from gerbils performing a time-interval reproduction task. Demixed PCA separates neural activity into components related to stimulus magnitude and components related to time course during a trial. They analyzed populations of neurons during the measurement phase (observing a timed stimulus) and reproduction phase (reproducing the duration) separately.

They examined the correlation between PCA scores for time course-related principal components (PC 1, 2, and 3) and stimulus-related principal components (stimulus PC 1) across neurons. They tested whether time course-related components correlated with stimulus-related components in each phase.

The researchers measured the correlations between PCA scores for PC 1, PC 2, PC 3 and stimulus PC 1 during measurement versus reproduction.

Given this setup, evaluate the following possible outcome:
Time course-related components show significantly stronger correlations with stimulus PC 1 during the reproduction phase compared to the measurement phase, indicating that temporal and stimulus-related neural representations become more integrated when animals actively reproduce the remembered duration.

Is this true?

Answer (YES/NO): YES